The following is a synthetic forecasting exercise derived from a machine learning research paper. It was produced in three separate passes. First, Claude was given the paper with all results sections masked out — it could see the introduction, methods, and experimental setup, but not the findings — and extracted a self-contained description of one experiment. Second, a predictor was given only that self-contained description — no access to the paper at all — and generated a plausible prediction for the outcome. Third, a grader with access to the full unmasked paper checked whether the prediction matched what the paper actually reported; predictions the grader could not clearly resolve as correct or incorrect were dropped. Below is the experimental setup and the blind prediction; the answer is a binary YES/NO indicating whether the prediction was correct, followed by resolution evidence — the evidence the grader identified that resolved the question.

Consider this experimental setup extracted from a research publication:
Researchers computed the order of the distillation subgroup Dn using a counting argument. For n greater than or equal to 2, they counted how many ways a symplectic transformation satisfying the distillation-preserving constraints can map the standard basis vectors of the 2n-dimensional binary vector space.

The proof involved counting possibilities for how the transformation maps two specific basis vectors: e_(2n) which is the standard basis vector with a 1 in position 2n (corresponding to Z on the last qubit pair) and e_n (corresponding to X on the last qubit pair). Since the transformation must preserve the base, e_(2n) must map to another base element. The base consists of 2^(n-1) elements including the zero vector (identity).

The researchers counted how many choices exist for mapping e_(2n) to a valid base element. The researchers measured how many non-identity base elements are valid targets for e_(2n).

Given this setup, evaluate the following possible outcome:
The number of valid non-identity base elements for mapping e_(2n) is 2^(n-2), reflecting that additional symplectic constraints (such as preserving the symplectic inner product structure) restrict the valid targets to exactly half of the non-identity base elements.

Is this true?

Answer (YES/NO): NO